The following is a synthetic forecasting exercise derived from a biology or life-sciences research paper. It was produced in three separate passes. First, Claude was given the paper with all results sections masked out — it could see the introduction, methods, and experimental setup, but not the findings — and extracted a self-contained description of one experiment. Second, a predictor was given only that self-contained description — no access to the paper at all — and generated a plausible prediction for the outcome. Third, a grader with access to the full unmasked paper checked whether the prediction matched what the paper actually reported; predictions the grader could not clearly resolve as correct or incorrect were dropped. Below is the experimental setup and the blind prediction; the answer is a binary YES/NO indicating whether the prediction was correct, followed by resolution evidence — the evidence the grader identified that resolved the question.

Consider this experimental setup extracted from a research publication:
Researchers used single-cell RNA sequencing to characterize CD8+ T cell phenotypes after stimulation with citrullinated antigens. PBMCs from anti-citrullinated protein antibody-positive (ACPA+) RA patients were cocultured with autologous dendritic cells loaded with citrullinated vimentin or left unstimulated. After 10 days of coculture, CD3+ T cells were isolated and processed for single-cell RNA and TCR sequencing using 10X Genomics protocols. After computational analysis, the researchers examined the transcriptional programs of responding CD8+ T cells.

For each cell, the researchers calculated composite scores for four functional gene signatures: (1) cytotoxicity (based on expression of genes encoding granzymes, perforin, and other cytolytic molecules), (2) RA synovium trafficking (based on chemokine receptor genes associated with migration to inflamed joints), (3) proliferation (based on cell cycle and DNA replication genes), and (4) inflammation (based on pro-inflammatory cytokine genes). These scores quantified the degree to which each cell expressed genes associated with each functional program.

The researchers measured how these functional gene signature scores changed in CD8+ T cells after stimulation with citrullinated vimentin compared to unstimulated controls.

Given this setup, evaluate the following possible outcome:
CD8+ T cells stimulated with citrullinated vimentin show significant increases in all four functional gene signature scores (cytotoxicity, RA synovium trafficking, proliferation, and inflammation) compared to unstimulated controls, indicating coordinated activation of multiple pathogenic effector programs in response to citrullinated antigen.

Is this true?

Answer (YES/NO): NO